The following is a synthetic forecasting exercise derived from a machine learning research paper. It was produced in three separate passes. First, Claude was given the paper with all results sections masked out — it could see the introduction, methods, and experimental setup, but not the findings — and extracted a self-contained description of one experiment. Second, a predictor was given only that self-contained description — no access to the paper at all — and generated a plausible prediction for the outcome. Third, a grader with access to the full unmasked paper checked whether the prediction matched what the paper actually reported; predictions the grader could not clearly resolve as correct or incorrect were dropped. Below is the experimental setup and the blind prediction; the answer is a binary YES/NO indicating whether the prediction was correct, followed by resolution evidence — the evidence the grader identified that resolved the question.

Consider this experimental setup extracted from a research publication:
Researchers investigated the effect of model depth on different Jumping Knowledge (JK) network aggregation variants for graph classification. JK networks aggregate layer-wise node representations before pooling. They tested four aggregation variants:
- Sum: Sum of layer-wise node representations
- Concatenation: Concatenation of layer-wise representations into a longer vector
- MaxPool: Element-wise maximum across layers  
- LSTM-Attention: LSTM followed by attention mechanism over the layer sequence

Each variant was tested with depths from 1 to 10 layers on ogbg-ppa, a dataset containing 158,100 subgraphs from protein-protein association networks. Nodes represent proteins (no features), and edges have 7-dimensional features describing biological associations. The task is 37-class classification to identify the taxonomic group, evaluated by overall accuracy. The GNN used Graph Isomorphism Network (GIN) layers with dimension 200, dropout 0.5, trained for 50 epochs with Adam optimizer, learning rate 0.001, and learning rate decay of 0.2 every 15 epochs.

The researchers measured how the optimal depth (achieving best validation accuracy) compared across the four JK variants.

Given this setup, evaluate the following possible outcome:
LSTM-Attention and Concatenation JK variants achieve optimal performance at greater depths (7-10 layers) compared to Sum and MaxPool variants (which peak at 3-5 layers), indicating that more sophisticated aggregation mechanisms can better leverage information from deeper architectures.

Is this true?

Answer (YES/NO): NO